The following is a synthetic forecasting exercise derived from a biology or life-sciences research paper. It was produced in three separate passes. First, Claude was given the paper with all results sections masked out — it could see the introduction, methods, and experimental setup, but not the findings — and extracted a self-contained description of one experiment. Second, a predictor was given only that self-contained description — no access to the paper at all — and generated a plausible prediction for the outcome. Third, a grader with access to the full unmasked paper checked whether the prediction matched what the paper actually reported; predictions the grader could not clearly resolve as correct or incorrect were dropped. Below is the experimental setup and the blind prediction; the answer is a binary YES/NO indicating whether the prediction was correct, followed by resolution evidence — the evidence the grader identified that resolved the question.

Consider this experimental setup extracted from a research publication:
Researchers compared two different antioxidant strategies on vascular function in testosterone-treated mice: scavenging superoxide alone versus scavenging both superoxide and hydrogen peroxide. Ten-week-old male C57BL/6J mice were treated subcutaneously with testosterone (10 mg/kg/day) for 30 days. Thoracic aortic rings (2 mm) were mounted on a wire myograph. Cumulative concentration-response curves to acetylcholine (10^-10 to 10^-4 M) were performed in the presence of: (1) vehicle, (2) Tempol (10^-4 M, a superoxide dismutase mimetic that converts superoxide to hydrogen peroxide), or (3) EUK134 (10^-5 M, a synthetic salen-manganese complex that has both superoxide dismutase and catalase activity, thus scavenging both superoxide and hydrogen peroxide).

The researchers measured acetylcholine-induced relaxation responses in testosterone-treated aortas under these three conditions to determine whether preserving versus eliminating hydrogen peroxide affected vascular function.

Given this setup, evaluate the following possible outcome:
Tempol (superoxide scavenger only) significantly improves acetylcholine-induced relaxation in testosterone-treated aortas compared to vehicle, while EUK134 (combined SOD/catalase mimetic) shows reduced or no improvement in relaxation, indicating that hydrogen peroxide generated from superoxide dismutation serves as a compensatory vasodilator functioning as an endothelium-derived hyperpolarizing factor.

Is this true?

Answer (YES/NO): YES